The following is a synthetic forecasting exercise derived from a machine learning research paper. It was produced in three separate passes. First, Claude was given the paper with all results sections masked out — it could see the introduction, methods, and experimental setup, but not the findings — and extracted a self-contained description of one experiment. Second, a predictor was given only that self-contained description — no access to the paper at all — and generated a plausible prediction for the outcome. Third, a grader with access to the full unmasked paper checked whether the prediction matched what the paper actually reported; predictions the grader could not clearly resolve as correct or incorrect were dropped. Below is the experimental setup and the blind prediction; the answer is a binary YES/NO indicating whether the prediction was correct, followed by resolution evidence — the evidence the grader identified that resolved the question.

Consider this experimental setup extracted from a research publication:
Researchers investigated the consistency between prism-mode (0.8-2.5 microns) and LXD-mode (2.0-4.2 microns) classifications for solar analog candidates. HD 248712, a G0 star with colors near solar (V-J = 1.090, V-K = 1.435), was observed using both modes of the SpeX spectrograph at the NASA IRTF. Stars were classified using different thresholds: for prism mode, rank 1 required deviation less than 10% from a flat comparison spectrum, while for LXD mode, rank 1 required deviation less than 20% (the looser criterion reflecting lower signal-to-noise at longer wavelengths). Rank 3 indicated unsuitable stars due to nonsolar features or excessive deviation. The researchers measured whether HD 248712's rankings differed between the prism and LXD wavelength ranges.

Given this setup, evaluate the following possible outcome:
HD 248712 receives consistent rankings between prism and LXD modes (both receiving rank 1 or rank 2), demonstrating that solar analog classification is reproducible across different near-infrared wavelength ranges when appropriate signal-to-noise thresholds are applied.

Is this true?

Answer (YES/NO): NO